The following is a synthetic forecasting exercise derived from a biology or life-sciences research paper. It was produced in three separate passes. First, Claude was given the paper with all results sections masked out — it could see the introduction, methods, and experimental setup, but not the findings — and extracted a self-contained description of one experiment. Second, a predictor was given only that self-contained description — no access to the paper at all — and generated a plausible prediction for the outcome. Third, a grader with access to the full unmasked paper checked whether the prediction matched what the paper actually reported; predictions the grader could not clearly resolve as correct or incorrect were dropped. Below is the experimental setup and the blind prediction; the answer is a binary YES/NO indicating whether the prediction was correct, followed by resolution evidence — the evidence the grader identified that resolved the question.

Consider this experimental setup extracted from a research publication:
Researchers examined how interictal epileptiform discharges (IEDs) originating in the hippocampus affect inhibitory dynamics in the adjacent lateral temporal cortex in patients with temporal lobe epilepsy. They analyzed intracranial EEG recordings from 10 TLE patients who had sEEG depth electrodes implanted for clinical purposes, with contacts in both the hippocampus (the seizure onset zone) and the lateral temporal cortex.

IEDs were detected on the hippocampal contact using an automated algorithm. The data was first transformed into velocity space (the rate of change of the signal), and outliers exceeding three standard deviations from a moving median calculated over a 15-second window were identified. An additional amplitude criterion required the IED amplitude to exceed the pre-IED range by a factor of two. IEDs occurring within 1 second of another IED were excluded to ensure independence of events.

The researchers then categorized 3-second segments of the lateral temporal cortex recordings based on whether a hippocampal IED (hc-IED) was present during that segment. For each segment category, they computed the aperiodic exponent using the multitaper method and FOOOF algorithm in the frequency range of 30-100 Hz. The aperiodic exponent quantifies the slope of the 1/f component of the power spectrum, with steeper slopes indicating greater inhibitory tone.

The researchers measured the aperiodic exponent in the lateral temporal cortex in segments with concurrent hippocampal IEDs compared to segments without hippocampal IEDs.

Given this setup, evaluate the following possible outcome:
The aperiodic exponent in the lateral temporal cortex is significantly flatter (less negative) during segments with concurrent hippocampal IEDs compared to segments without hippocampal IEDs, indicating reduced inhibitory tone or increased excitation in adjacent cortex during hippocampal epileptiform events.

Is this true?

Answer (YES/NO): NO